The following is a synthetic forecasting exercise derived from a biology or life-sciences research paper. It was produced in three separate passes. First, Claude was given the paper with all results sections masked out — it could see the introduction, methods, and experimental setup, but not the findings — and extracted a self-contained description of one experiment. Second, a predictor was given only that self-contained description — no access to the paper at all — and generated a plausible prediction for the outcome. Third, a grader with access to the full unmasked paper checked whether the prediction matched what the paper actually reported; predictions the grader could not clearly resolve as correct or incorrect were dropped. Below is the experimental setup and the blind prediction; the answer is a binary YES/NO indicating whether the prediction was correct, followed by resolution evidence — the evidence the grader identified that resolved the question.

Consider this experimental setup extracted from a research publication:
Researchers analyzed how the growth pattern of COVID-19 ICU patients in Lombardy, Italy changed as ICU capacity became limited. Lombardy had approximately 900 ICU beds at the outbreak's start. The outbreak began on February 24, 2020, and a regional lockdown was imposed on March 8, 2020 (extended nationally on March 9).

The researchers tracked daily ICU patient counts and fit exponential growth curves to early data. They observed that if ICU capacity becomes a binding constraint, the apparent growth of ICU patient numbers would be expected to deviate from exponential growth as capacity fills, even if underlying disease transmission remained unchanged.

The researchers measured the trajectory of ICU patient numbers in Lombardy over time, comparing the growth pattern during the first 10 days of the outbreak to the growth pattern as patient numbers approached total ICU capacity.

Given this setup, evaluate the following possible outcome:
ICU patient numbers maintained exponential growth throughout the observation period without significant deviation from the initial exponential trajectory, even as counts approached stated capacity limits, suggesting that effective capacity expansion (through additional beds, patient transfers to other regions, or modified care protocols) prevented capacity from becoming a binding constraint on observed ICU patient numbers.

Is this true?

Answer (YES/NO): NO